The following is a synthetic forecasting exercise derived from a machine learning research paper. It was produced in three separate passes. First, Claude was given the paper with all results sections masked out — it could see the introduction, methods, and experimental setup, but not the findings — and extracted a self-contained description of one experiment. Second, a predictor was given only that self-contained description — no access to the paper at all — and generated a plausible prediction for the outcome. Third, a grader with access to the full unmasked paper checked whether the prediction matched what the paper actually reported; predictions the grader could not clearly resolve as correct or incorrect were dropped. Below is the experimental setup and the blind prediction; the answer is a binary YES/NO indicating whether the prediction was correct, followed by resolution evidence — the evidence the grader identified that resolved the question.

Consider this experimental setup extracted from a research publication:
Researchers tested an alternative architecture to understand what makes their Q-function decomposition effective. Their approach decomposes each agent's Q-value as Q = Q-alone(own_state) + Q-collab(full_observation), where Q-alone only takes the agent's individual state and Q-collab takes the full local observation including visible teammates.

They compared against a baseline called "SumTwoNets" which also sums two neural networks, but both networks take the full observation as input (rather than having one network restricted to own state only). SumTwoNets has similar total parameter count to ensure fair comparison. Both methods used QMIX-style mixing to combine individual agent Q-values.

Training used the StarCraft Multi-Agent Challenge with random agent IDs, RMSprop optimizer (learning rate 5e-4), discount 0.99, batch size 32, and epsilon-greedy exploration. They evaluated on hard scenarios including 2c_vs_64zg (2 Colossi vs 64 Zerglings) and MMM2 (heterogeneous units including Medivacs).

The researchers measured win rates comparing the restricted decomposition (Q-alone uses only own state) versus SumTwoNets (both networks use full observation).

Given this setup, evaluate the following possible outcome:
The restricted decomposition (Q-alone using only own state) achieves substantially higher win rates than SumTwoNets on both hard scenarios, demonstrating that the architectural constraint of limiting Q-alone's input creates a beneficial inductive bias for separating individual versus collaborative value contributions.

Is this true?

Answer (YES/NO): YES